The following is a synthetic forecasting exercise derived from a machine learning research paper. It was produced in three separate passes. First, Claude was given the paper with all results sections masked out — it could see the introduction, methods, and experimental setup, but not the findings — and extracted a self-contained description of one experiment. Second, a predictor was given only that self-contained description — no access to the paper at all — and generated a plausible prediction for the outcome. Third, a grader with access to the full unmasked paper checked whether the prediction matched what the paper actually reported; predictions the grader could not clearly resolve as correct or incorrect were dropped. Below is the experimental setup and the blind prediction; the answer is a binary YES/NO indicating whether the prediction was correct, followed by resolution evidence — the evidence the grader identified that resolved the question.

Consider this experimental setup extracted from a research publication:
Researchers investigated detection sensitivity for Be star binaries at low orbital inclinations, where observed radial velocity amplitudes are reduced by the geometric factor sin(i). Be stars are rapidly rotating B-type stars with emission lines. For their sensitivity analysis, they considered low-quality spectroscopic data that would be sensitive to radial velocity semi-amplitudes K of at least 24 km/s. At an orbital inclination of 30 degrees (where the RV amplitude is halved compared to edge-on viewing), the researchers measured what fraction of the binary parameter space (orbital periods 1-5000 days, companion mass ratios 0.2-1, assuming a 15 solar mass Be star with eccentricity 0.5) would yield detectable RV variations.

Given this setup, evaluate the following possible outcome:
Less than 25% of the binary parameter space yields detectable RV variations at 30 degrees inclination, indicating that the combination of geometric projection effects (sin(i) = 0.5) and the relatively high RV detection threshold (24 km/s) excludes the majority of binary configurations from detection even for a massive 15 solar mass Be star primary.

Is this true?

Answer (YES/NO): NO